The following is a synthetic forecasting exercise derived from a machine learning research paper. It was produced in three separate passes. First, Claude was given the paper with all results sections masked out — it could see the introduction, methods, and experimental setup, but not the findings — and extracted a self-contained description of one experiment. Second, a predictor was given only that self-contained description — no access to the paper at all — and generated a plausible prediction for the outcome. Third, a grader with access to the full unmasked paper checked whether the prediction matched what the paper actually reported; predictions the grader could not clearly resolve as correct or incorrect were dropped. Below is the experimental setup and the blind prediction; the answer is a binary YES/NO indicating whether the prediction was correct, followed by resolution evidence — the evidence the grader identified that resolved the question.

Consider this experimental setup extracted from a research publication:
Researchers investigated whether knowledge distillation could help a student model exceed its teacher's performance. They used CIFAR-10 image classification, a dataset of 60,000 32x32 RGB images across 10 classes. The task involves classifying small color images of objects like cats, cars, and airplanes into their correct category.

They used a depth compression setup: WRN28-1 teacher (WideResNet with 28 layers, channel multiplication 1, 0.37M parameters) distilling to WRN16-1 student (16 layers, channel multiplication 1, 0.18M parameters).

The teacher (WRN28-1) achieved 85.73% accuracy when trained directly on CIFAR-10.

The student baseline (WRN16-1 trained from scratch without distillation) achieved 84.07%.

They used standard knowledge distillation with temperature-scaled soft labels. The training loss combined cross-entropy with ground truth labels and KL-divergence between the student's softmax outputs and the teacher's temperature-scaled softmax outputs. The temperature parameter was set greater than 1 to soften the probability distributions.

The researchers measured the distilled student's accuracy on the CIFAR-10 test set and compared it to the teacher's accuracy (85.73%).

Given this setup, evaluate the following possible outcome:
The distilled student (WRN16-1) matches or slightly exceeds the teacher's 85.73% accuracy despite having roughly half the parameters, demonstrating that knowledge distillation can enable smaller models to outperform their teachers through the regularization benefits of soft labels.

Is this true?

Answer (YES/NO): NO